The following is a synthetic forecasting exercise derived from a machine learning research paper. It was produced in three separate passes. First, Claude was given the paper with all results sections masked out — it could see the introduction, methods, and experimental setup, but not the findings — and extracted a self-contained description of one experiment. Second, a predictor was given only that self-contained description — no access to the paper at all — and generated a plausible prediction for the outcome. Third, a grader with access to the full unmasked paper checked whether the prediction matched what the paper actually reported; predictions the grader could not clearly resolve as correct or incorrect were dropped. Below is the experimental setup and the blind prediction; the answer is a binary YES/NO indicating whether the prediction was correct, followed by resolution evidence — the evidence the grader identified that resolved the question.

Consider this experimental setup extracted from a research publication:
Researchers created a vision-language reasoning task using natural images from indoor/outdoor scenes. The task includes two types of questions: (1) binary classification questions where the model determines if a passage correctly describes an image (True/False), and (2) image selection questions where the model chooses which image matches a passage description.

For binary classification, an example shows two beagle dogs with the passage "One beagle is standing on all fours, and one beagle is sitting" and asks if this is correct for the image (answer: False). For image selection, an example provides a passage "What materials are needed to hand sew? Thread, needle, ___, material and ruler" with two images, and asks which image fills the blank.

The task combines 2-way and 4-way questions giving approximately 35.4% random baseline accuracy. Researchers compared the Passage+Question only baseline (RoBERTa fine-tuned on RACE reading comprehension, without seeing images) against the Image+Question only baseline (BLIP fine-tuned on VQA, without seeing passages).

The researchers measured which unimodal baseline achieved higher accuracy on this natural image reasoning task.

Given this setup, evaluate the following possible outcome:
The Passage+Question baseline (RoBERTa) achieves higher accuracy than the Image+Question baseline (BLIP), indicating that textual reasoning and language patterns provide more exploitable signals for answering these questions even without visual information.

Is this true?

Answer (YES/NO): NO